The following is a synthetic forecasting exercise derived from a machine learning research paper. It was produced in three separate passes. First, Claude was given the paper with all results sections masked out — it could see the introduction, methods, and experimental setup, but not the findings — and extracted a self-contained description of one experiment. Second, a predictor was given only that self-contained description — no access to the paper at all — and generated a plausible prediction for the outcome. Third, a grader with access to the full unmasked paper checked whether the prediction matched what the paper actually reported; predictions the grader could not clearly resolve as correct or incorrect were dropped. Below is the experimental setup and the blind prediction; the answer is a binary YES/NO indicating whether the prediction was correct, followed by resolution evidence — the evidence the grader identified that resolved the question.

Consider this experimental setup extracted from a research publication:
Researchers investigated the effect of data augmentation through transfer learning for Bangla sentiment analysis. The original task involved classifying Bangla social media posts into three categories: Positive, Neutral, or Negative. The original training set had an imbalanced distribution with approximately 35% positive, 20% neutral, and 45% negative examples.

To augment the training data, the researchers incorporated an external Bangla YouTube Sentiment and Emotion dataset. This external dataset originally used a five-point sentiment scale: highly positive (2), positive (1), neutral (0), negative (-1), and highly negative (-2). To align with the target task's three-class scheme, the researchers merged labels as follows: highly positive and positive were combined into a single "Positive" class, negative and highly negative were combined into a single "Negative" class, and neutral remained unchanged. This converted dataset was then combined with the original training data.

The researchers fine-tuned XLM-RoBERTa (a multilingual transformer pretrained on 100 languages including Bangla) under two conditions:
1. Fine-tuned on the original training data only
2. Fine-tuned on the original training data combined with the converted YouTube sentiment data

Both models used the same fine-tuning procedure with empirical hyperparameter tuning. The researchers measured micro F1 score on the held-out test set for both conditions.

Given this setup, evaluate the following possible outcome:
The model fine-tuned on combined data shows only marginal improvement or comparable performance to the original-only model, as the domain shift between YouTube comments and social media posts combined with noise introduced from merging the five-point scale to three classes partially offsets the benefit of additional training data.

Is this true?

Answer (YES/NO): YES